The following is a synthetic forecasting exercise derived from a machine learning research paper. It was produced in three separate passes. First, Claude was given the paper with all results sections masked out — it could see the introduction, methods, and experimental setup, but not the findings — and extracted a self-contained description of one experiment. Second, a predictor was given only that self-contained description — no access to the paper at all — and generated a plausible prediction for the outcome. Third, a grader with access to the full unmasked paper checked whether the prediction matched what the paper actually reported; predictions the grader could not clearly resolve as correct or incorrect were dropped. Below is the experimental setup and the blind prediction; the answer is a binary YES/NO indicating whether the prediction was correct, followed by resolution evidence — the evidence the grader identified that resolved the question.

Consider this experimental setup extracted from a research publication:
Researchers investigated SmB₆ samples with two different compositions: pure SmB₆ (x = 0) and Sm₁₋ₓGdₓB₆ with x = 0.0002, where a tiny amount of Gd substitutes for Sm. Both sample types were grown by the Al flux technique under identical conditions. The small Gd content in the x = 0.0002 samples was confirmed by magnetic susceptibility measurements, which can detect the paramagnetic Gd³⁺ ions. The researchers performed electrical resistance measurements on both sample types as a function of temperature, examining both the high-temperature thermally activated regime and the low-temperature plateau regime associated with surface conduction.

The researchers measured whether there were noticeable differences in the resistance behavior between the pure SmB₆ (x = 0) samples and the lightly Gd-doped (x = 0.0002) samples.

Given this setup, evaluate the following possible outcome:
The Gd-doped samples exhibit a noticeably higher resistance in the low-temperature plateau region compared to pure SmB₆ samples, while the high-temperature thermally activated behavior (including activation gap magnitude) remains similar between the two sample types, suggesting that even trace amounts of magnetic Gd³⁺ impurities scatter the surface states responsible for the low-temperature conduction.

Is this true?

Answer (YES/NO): NO